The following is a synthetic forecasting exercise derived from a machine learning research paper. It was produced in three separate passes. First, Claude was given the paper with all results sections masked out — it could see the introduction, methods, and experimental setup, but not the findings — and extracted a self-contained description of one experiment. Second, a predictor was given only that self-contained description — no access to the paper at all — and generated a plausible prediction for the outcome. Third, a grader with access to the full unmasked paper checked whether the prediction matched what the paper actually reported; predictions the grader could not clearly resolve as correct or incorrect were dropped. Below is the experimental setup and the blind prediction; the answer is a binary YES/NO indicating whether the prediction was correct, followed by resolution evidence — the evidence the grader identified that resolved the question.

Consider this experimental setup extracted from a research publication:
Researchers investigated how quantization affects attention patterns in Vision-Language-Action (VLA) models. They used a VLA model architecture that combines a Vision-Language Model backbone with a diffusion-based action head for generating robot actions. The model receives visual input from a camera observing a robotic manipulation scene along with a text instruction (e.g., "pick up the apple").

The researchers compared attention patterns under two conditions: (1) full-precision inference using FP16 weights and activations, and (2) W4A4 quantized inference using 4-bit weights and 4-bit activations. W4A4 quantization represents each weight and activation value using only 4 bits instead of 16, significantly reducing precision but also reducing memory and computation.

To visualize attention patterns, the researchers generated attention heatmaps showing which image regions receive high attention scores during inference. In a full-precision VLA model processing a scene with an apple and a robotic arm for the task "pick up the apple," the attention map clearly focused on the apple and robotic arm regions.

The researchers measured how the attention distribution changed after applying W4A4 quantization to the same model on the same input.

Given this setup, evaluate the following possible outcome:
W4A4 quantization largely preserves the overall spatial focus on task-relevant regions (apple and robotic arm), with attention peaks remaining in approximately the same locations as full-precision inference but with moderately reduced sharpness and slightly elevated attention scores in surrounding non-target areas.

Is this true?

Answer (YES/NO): NO